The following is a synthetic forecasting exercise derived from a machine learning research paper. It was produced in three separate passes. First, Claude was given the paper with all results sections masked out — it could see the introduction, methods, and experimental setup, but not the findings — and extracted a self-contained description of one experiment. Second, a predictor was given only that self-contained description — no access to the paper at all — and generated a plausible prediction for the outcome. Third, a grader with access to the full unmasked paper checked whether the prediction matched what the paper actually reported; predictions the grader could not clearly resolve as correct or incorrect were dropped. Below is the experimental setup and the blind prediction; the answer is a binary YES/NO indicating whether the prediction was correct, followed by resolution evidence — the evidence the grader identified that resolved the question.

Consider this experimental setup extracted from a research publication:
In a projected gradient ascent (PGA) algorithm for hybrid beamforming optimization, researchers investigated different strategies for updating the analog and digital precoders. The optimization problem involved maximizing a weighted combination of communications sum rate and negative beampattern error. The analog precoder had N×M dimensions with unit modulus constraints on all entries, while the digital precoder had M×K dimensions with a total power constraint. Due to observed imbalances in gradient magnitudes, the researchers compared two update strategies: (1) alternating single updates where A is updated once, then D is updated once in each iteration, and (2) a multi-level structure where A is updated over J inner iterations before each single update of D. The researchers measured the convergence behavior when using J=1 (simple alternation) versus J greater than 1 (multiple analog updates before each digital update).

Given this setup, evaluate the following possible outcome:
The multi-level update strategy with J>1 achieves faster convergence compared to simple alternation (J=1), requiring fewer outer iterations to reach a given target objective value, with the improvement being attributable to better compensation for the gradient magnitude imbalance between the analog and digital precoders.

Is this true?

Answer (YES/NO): YES